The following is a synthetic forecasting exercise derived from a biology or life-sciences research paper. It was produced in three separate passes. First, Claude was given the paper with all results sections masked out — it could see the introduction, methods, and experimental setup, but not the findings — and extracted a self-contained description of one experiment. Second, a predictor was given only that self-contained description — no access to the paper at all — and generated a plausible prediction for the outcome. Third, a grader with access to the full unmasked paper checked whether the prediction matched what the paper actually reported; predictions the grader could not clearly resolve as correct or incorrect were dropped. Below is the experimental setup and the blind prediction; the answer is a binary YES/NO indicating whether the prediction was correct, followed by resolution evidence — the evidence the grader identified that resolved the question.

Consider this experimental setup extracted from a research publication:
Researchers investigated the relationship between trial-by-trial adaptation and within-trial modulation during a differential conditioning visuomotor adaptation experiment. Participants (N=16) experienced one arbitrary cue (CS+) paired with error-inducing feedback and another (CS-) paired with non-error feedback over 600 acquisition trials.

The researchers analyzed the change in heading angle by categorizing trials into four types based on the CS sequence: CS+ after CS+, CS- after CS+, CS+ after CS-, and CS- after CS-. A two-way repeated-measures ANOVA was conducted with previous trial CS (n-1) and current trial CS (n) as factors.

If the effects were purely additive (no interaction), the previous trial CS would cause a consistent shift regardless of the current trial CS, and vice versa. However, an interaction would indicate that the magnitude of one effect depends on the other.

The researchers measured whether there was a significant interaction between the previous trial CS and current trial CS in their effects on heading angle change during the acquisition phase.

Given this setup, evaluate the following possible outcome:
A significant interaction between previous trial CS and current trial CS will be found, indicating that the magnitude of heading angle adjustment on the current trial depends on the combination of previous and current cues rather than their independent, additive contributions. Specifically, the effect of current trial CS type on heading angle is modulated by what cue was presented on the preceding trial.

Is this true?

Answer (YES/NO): YES